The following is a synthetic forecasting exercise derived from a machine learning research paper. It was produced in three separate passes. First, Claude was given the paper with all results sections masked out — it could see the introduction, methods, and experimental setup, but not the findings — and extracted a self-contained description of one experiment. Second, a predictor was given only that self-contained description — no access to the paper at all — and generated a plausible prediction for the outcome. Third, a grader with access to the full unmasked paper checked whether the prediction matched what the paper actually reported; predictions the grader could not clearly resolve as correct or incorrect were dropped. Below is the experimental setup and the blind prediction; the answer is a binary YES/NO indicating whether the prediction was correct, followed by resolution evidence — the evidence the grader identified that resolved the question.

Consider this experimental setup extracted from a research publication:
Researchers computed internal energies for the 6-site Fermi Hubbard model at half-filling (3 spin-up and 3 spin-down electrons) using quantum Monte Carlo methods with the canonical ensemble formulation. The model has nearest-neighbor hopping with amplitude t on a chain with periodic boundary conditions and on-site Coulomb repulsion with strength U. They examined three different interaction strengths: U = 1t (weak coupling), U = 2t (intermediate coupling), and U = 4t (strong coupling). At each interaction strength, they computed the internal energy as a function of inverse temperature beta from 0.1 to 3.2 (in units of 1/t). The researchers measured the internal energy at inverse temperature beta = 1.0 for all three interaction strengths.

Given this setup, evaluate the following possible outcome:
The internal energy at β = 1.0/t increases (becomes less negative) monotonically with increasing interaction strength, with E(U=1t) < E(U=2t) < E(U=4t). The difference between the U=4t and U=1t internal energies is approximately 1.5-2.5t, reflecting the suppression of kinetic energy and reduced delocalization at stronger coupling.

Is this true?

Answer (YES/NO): YES